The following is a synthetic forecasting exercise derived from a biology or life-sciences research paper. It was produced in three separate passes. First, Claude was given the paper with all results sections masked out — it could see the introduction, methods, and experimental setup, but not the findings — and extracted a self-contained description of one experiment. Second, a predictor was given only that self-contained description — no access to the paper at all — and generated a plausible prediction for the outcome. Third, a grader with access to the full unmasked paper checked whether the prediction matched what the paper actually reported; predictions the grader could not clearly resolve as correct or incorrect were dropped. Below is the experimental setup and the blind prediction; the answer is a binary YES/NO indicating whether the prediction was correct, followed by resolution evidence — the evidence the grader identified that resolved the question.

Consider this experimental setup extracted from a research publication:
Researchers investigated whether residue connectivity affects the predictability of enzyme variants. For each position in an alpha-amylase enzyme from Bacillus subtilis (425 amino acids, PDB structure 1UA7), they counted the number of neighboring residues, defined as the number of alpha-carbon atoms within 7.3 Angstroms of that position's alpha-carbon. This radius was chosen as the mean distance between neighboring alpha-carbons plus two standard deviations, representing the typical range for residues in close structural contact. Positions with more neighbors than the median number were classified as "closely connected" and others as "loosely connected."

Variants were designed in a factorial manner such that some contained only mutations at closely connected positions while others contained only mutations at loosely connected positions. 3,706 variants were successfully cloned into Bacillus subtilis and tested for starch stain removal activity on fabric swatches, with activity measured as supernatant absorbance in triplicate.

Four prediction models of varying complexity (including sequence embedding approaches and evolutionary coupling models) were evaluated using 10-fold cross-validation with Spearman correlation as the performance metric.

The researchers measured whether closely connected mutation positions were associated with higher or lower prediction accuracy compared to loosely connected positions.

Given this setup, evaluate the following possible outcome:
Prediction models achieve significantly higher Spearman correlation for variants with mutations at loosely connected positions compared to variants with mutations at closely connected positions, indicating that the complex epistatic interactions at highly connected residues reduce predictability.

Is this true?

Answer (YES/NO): YES